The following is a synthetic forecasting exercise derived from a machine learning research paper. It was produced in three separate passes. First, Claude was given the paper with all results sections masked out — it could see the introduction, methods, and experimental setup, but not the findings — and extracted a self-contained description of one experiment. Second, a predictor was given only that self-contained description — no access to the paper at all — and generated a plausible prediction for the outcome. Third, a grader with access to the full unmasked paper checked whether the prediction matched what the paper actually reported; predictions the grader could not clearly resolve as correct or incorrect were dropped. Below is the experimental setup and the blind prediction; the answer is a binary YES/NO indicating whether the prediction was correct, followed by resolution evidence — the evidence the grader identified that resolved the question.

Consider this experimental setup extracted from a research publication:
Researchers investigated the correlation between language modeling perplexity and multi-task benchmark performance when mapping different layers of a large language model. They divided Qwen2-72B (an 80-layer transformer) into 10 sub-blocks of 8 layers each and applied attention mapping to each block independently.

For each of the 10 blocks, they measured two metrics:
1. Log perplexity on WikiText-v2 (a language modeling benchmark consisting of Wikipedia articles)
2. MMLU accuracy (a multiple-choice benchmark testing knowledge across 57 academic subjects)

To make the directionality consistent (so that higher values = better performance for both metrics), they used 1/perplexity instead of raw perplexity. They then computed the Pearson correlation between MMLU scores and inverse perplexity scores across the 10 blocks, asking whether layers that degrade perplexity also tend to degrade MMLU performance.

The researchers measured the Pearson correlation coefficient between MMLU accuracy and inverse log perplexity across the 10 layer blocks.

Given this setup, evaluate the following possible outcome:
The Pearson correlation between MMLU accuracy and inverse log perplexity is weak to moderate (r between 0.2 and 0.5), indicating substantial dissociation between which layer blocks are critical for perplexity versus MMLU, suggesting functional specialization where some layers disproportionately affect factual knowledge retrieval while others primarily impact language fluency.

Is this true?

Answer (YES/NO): NO